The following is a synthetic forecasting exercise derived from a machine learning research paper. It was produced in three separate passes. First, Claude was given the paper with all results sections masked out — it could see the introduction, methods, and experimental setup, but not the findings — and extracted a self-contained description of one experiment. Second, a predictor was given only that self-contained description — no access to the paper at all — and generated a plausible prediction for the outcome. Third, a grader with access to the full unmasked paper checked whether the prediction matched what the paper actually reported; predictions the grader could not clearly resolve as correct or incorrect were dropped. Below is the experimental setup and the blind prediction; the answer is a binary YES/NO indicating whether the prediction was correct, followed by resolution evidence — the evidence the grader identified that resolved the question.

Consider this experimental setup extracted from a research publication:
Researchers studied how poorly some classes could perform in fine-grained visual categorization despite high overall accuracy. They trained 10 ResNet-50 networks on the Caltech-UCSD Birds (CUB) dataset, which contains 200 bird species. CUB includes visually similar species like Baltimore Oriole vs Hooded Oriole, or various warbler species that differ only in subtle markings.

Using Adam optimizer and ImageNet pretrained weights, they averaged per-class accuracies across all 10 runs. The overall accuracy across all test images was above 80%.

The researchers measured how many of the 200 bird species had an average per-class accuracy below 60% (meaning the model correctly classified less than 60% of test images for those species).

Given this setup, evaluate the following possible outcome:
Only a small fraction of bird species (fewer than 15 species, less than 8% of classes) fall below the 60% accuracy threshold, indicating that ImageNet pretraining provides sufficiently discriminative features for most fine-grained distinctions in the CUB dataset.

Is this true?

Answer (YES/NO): NO